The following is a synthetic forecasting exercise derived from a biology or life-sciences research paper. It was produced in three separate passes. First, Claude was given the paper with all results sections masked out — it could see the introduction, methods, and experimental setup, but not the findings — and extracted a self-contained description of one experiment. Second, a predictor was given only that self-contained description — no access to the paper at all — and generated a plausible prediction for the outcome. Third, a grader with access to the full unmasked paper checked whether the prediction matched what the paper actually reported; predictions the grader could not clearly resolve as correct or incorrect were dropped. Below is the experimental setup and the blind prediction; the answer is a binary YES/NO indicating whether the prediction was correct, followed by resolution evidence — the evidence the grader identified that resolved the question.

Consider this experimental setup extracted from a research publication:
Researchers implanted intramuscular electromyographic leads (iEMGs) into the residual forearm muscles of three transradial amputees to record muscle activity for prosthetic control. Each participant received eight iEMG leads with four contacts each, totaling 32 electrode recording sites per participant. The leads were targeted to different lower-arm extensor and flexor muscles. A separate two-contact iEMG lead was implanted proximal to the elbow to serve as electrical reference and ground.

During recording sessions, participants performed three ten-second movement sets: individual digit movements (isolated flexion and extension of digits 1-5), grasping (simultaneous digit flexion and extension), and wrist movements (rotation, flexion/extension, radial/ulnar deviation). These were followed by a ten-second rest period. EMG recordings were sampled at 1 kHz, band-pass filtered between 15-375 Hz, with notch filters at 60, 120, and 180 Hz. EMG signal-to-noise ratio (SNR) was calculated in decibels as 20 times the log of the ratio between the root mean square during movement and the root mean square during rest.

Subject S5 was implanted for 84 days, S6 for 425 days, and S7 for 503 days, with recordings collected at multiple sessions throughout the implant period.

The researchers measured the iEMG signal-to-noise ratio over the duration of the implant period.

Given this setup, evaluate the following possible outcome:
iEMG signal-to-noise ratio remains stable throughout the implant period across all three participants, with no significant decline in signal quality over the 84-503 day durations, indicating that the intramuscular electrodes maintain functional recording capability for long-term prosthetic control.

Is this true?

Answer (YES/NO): YES